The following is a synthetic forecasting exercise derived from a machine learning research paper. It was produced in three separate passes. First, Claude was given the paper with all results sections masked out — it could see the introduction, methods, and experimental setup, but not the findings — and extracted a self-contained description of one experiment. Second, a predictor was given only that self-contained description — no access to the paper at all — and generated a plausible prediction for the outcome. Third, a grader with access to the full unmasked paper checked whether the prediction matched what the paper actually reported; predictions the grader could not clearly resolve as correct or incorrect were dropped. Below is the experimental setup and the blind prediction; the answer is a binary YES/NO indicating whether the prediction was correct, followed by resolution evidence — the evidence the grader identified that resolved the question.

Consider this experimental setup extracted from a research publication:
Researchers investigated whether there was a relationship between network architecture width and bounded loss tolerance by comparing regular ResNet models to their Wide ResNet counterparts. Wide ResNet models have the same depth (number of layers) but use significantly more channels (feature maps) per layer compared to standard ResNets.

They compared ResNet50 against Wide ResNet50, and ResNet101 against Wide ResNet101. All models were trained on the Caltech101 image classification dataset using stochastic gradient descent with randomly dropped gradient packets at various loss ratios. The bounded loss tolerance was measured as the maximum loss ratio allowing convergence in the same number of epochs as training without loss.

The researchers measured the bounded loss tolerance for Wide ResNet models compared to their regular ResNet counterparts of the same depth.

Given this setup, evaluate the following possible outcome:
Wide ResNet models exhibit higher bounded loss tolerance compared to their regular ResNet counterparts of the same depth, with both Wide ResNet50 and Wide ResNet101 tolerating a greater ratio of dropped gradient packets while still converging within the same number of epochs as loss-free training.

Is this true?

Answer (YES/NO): NO